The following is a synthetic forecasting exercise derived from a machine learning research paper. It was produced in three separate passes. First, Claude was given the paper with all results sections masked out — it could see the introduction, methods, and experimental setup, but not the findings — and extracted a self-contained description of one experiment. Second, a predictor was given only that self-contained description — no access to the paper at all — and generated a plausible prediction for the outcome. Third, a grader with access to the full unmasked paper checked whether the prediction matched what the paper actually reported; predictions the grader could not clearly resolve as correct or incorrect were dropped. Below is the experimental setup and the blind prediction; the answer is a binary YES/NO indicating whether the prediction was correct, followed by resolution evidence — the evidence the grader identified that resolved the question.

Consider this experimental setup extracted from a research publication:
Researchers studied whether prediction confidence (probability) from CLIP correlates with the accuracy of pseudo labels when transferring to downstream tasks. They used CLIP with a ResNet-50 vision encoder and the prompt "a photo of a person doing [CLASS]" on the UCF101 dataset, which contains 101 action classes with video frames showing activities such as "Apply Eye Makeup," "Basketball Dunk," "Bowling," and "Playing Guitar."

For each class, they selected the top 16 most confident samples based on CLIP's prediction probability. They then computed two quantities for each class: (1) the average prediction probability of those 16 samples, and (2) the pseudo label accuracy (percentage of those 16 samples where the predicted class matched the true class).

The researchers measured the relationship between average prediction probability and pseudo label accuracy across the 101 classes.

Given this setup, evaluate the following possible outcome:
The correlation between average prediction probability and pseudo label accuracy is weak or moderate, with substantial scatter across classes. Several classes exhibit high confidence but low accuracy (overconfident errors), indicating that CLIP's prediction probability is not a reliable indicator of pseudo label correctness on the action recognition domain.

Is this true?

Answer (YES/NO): NO